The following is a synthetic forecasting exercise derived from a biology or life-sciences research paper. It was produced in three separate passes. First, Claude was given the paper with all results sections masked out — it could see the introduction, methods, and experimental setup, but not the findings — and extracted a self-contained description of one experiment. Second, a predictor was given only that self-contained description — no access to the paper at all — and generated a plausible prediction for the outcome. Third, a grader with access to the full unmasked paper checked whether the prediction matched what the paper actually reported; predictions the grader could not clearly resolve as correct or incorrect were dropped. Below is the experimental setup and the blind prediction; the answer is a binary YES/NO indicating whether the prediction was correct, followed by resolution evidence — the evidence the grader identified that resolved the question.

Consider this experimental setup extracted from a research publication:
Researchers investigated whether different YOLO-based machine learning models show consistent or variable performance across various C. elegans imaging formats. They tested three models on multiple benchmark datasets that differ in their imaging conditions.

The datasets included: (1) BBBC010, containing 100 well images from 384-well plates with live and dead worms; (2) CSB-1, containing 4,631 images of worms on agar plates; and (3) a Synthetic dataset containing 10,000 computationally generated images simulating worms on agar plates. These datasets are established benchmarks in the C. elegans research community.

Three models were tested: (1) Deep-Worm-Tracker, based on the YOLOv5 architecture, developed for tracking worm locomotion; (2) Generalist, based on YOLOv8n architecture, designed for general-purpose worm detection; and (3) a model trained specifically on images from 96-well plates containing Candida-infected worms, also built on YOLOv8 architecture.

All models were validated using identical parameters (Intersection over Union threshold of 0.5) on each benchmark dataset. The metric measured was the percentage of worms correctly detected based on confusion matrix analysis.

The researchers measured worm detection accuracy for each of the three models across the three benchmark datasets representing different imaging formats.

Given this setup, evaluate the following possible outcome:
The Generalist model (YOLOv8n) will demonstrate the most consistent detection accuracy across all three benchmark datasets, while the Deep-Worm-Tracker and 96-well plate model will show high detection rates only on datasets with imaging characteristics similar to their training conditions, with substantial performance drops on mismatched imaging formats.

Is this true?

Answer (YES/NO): NO